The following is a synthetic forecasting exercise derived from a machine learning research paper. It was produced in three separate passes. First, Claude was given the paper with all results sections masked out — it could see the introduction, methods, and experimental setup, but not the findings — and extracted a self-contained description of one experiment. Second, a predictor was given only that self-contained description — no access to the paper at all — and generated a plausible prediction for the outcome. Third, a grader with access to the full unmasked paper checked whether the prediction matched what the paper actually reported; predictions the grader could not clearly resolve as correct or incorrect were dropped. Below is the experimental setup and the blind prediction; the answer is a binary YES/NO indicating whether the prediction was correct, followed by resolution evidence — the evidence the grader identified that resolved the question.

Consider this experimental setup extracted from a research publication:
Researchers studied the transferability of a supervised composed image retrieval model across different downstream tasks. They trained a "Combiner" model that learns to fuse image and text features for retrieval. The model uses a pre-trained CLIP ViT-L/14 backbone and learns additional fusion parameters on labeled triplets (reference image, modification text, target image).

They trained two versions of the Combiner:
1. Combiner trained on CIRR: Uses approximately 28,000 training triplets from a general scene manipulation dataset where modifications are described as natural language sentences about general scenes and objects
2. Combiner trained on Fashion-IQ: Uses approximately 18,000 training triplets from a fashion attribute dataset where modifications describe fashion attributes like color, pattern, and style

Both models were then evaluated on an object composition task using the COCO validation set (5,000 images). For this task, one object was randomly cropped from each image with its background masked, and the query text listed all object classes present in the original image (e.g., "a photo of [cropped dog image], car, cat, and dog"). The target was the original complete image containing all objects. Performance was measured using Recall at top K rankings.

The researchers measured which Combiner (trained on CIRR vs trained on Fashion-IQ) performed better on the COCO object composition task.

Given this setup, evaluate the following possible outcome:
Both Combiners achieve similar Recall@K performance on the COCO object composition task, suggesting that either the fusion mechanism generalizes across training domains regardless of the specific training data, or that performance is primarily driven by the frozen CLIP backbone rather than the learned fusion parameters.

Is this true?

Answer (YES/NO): NO